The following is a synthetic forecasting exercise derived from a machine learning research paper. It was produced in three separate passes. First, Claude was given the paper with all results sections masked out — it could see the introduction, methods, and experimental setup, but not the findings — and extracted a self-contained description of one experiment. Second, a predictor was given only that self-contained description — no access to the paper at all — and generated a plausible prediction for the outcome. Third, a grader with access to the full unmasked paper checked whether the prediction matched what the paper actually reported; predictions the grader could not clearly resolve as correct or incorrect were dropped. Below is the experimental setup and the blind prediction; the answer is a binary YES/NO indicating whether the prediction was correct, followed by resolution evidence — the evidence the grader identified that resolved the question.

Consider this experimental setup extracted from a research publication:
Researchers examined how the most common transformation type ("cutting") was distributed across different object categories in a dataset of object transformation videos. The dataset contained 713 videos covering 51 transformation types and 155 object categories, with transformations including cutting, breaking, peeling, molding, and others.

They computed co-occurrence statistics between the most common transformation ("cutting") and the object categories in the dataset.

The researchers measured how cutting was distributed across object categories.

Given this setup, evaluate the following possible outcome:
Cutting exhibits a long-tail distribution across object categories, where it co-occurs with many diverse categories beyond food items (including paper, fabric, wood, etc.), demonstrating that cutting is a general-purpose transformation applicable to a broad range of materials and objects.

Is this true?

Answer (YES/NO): YES